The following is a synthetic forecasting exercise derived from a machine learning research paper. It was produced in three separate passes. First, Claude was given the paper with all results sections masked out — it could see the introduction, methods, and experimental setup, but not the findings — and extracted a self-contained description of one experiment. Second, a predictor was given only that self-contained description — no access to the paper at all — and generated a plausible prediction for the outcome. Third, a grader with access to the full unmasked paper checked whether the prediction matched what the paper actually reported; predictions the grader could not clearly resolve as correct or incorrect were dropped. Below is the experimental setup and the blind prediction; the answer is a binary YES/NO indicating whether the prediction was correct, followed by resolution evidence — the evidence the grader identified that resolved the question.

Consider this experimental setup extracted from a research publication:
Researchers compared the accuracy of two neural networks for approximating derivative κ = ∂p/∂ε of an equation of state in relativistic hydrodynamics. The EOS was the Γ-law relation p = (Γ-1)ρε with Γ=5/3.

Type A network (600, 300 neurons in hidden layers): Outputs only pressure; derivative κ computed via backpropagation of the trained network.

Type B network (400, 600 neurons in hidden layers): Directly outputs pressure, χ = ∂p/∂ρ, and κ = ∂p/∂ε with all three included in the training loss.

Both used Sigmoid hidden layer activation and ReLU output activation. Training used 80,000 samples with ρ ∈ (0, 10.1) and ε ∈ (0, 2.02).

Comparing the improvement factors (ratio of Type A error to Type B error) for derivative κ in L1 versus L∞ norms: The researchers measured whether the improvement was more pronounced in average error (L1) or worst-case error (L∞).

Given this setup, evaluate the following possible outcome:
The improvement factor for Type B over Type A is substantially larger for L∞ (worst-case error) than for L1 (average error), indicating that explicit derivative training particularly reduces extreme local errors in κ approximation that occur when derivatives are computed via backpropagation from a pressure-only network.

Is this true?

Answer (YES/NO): YES